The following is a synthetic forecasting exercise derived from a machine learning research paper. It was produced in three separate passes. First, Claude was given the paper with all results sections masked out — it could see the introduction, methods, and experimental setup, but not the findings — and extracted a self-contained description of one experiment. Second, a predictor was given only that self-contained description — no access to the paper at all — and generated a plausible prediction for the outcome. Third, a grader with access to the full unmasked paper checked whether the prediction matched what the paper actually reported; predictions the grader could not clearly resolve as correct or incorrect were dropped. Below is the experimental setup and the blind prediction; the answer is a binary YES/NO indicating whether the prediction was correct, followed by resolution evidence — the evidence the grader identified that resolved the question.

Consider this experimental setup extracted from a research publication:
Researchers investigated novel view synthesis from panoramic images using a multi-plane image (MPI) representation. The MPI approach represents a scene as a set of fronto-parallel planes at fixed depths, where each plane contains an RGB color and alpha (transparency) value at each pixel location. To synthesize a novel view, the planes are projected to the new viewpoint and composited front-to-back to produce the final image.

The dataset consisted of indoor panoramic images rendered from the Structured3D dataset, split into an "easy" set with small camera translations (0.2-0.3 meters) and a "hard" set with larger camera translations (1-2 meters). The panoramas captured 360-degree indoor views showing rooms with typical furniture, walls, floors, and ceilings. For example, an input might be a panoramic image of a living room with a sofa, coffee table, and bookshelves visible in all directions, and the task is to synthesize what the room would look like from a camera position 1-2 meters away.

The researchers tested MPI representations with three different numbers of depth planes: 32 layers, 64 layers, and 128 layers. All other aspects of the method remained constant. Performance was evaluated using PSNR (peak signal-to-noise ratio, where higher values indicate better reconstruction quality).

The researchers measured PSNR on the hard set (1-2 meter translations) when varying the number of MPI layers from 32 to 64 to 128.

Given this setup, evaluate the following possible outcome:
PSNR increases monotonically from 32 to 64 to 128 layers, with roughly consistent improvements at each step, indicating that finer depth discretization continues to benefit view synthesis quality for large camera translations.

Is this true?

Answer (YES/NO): NO